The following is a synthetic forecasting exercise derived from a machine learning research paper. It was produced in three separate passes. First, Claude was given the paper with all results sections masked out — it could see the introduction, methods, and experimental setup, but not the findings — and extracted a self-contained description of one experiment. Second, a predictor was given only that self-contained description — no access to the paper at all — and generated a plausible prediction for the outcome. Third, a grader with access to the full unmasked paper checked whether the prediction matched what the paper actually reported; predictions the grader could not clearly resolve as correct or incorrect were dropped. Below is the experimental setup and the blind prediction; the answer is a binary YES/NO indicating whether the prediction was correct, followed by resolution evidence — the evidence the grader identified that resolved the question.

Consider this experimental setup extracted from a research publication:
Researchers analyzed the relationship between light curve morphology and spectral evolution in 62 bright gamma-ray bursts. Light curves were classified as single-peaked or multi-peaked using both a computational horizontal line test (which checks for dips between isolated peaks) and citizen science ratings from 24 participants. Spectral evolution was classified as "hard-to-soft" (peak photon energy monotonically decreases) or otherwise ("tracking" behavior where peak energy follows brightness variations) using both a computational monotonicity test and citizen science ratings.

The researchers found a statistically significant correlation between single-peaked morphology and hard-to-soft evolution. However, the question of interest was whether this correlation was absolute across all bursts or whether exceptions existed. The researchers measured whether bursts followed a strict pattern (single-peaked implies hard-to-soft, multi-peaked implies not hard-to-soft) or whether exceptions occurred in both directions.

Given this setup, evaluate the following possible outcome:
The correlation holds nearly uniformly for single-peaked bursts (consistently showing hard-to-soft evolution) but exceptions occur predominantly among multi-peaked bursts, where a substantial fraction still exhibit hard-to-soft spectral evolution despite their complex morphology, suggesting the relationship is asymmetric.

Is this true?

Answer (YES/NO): NO